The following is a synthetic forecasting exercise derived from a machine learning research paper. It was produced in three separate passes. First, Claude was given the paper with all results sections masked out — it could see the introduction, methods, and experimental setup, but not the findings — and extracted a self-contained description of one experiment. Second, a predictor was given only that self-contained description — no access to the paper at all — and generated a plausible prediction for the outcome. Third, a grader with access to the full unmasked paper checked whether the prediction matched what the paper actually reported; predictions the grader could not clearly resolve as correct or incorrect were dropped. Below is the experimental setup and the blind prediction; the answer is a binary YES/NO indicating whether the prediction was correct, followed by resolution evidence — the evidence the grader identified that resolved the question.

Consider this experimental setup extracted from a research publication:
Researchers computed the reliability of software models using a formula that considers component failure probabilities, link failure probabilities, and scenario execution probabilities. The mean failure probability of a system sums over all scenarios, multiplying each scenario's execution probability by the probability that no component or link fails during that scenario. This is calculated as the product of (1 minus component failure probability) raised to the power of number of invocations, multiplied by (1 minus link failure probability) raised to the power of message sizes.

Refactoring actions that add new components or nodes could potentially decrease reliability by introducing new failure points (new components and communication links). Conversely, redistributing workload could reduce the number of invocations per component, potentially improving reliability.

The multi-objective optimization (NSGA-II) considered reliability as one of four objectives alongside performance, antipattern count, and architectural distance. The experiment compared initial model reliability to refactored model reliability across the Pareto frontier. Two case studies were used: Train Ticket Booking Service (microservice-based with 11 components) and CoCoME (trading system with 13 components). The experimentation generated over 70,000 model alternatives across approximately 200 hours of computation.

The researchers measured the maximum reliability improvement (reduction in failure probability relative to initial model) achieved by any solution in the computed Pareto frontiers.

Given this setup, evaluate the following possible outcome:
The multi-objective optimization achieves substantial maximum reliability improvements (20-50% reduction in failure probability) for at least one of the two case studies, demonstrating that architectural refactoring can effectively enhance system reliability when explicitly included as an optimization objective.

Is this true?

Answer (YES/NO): YES